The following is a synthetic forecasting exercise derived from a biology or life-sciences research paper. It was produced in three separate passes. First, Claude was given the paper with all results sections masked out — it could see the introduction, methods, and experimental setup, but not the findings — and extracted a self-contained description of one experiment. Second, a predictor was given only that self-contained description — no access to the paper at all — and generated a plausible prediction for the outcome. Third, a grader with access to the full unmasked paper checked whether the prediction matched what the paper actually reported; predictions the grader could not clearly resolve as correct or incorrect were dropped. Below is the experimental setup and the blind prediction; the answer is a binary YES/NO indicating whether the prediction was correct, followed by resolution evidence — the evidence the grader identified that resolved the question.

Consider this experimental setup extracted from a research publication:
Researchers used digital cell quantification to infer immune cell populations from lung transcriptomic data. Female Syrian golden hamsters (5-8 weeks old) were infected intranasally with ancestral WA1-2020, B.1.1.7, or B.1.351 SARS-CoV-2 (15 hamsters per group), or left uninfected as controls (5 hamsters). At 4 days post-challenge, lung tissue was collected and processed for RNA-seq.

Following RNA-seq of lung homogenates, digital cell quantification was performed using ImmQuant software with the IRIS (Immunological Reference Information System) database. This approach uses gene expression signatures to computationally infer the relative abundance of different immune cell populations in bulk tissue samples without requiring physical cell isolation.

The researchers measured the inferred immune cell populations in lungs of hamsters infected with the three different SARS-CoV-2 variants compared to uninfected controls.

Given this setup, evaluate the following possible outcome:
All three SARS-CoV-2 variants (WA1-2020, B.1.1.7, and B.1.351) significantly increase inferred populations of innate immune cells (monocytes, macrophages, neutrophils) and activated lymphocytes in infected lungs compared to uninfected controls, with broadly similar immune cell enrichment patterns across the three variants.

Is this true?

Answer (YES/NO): NO